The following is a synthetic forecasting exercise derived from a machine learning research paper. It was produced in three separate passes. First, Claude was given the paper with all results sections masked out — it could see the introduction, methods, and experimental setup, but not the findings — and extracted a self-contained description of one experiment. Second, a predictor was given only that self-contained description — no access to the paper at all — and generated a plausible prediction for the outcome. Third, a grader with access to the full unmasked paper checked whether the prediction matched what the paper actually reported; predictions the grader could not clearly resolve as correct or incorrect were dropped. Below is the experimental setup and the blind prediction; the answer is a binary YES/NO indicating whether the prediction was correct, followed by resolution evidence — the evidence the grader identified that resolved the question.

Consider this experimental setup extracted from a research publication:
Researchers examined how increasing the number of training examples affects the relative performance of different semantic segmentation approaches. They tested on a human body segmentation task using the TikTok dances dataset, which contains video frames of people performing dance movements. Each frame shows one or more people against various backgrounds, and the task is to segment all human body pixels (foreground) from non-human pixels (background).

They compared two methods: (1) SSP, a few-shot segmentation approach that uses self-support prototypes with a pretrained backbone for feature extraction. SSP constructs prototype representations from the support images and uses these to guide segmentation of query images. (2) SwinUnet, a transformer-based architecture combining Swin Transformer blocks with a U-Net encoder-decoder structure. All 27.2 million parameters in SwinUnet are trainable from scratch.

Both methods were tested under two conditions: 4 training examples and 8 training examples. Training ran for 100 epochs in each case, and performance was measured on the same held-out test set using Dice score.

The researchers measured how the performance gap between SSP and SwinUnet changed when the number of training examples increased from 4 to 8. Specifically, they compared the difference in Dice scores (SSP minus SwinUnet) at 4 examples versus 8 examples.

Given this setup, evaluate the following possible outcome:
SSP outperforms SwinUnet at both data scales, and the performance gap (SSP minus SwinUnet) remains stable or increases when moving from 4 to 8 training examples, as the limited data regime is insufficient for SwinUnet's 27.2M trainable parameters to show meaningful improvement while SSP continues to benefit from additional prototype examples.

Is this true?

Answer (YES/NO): NO